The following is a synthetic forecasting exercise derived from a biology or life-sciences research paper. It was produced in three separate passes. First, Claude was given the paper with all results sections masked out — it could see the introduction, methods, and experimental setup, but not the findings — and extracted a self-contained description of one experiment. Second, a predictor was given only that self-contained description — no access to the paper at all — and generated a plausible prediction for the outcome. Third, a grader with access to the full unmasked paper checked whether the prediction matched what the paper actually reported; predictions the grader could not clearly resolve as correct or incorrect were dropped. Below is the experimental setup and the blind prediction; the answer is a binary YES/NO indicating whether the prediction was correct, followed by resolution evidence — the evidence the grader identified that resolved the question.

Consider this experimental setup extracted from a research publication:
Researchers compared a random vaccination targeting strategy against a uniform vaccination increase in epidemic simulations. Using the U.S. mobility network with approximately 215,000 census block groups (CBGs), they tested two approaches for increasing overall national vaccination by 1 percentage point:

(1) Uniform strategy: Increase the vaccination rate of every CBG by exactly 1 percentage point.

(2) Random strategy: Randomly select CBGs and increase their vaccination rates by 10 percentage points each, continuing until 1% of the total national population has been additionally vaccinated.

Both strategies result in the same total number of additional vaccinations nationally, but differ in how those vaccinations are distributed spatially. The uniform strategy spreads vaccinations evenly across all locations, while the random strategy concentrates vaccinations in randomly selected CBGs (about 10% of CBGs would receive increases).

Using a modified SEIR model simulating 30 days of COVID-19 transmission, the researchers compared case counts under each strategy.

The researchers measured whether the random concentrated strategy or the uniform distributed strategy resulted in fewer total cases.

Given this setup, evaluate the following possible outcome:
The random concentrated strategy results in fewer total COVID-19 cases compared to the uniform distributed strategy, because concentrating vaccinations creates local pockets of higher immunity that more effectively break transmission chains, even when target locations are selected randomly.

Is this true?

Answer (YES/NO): NO